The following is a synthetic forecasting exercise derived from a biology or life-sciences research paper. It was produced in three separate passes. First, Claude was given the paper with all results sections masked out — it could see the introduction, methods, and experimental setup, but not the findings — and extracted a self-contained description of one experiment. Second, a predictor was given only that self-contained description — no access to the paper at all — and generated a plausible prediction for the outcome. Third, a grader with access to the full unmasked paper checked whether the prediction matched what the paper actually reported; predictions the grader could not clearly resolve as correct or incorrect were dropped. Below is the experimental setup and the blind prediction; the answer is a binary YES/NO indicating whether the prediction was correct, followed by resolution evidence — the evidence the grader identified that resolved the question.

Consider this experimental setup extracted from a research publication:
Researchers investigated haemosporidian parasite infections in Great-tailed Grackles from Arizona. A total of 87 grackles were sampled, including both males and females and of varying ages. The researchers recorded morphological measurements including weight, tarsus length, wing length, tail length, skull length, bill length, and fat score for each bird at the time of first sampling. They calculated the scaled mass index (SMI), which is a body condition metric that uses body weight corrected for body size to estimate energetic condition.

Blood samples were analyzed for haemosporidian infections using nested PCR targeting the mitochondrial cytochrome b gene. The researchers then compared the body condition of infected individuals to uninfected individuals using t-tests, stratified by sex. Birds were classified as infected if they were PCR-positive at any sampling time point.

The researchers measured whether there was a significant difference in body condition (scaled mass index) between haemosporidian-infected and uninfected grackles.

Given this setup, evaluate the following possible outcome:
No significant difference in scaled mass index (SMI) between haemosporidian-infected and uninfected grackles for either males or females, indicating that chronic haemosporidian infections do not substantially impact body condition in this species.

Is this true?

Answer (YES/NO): YES